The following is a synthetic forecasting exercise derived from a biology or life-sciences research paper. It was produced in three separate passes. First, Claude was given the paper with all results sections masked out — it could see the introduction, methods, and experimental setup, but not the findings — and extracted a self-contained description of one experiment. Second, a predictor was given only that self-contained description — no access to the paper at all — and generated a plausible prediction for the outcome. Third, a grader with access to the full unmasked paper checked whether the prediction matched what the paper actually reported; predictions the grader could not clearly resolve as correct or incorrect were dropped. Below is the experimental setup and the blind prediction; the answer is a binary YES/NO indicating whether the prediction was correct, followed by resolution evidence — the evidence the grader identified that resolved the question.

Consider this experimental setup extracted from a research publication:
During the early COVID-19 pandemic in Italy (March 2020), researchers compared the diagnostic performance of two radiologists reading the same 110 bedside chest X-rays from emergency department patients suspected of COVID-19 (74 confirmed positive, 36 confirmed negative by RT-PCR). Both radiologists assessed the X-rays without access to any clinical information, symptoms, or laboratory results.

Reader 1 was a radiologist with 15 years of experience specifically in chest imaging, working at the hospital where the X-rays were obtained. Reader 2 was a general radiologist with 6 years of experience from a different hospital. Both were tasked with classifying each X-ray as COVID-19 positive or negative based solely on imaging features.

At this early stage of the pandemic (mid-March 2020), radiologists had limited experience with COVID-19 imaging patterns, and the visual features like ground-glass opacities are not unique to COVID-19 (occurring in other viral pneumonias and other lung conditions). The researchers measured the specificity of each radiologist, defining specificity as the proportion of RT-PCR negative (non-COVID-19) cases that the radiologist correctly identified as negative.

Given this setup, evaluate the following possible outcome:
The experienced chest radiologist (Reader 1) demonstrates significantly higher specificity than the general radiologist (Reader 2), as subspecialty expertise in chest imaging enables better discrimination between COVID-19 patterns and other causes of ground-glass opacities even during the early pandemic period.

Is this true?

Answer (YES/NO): NO